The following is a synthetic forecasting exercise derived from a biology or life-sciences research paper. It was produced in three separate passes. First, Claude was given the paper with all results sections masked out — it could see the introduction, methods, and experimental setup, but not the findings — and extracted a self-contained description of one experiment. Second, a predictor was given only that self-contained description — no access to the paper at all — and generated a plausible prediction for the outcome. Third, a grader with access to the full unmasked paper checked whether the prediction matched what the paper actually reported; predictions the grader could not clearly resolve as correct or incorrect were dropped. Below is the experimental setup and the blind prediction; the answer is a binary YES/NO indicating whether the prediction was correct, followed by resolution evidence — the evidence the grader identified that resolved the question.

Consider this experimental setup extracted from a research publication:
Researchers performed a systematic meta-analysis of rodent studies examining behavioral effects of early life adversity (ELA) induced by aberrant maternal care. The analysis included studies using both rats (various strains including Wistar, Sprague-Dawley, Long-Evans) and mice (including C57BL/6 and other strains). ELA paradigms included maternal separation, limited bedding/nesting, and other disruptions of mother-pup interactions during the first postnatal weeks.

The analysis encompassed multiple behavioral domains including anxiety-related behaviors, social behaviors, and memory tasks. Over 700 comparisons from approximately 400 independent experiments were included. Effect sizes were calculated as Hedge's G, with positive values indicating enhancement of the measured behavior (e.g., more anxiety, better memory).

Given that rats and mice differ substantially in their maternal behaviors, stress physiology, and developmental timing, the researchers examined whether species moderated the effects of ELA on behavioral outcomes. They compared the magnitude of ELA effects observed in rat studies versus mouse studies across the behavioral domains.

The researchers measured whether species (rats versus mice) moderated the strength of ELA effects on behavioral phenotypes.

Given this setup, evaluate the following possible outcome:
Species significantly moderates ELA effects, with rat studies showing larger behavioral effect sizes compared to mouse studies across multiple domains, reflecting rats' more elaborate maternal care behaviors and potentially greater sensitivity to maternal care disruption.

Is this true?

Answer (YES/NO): YES